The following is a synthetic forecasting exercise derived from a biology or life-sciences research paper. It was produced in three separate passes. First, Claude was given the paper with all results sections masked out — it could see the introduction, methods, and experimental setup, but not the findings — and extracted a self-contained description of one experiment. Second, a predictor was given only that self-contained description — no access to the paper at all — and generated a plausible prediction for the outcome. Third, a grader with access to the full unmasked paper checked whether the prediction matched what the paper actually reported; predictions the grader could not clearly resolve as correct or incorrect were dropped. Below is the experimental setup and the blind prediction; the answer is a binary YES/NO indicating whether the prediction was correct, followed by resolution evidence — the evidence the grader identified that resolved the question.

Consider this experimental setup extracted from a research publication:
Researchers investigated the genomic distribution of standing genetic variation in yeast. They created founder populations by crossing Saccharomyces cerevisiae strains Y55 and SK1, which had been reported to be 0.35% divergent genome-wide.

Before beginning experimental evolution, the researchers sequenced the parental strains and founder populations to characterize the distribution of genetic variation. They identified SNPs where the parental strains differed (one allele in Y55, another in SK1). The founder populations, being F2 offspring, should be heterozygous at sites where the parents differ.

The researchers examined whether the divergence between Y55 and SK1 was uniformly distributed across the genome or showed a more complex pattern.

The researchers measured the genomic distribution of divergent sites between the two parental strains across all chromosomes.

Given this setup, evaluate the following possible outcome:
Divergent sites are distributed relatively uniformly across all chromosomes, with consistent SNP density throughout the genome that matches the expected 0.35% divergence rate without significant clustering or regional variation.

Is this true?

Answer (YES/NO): NO